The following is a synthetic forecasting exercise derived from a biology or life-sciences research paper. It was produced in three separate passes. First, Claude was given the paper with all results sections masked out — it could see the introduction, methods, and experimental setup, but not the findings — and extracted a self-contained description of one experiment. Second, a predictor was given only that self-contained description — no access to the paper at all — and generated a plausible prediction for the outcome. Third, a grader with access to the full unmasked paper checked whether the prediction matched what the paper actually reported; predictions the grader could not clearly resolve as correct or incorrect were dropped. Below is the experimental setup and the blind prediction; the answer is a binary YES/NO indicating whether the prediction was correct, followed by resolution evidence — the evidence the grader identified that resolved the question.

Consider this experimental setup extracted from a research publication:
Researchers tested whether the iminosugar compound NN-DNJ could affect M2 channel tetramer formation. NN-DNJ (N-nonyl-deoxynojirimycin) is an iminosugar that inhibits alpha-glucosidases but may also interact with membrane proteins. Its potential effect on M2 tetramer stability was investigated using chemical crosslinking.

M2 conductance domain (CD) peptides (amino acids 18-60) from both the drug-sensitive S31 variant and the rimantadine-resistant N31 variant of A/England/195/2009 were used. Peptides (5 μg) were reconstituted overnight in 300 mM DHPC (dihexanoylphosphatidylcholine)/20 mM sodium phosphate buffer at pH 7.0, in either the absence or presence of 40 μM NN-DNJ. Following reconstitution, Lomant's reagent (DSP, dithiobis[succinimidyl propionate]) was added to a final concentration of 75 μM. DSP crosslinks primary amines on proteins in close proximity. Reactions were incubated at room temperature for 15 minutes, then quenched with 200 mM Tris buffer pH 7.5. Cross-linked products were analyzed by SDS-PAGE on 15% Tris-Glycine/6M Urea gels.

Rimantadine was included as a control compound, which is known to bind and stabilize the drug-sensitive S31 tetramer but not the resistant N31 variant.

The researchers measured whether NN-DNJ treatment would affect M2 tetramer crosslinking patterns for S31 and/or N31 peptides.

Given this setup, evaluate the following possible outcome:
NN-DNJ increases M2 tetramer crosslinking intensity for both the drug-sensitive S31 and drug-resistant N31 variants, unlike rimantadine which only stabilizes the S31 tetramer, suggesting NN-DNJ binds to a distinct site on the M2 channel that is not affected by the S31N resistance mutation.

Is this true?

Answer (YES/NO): NO